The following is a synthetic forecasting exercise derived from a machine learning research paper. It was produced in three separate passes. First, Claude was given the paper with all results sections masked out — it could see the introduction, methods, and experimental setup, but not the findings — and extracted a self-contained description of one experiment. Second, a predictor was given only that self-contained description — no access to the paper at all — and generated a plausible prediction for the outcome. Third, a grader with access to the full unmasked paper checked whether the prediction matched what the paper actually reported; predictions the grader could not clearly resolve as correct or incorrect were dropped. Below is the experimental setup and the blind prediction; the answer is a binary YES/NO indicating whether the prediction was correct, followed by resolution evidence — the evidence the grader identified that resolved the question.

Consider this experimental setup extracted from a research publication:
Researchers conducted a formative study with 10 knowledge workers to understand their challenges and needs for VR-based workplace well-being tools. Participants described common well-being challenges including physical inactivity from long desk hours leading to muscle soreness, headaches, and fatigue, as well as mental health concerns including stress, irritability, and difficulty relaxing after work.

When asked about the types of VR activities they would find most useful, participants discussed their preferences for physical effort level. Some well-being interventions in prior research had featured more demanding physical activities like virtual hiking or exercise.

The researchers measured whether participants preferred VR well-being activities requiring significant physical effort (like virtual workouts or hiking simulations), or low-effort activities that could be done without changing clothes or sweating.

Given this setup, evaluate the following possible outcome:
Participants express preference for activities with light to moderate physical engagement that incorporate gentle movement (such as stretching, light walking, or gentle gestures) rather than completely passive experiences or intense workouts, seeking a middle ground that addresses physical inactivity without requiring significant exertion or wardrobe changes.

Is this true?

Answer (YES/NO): NO